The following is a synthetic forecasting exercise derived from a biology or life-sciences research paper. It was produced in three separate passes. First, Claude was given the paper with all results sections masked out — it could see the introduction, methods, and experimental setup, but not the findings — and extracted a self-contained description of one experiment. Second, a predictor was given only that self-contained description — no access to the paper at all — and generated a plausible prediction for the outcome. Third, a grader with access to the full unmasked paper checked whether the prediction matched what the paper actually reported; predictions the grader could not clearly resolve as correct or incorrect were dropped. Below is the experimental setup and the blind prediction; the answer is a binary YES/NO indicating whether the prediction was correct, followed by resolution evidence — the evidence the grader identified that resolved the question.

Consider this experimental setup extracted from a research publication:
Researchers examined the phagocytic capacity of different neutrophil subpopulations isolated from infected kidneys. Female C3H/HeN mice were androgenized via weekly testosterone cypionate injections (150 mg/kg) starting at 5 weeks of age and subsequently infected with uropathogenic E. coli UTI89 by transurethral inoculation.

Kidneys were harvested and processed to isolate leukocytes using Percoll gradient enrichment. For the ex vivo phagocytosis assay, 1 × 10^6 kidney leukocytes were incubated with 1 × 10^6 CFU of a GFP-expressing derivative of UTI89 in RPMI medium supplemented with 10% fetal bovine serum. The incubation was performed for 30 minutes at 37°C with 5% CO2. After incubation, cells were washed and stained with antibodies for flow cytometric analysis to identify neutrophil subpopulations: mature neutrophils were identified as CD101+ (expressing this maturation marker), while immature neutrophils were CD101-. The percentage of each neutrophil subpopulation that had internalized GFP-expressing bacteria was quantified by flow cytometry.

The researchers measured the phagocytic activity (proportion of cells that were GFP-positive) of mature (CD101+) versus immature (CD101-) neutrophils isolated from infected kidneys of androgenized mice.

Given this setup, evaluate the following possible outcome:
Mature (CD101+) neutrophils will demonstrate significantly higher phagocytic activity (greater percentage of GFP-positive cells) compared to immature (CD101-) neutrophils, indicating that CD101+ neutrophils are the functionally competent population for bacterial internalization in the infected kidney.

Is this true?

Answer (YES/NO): YES